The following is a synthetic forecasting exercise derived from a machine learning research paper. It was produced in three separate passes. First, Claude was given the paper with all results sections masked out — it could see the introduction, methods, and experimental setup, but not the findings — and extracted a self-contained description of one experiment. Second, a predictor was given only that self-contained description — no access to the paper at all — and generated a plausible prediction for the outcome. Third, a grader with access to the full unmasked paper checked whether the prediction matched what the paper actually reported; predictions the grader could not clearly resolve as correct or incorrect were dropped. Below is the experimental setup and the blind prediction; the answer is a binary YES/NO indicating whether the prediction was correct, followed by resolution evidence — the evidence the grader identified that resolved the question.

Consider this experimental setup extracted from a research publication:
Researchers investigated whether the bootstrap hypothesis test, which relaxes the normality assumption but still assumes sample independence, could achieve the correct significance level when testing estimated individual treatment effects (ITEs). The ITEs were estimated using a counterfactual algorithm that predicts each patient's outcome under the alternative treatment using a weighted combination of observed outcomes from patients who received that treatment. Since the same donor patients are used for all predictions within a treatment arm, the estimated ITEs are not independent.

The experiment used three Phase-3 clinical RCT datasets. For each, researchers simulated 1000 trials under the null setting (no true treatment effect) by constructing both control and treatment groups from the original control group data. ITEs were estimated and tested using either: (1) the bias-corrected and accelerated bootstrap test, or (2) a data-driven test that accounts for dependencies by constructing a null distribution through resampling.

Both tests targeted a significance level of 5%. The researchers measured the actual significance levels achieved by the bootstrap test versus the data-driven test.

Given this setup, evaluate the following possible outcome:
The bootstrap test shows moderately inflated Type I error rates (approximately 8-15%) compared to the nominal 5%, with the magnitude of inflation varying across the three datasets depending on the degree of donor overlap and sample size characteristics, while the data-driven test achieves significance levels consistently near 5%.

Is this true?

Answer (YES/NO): NO